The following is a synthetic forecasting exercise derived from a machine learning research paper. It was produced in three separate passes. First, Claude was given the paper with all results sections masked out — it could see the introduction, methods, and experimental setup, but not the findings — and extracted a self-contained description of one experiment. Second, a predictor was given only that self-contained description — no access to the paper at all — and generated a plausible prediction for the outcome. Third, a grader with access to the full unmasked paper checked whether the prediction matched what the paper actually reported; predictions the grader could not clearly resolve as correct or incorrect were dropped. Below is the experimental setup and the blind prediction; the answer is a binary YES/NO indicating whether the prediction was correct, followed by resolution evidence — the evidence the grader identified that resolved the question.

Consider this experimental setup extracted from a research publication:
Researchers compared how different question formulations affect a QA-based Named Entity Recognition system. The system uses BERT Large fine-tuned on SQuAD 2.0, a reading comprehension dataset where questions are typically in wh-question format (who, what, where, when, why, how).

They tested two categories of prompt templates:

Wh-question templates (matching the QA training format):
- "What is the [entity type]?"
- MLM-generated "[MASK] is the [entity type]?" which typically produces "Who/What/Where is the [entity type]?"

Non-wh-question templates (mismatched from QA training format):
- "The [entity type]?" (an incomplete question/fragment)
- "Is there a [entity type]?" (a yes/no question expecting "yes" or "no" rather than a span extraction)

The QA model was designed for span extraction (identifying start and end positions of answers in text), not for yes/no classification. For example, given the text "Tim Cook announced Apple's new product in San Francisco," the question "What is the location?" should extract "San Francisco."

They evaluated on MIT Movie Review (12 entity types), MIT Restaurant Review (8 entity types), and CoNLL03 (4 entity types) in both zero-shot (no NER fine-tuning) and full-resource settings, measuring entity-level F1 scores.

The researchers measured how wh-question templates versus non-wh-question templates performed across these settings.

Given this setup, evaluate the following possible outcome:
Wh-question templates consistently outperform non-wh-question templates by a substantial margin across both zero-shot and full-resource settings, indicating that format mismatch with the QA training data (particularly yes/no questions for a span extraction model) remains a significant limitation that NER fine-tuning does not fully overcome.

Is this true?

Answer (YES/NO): NO